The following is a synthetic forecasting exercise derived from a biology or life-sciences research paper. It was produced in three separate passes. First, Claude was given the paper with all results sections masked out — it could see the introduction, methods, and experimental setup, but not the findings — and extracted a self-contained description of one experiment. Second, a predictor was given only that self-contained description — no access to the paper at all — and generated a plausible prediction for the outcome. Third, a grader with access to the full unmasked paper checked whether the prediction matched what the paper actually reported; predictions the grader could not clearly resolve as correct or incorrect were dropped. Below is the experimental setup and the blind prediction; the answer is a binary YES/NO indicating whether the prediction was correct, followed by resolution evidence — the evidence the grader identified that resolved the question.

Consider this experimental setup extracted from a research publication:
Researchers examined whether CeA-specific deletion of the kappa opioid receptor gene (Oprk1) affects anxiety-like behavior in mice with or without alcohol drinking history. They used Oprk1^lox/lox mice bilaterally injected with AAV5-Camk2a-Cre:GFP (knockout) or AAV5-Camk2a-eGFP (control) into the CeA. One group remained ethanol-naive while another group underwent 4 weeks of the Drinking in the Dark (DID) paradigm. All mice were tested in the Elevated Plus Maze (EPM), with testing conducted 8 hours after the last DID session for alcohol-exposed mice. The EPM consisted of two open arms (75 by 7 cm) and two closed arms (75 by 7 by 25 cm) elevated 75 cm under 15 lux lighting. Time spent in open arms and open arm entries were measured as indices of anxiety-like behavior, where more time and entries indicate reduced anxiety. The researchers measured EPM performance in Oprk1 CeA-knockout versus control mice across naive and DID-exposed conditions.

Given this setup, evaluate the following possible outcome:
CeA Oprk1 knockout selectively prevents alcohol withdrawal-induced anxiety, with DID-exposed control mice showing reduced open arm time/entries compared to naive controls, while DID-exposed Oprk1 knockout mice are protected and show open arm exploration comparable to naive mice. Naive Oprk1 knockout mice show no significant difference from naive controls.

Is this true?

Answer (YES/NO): NO